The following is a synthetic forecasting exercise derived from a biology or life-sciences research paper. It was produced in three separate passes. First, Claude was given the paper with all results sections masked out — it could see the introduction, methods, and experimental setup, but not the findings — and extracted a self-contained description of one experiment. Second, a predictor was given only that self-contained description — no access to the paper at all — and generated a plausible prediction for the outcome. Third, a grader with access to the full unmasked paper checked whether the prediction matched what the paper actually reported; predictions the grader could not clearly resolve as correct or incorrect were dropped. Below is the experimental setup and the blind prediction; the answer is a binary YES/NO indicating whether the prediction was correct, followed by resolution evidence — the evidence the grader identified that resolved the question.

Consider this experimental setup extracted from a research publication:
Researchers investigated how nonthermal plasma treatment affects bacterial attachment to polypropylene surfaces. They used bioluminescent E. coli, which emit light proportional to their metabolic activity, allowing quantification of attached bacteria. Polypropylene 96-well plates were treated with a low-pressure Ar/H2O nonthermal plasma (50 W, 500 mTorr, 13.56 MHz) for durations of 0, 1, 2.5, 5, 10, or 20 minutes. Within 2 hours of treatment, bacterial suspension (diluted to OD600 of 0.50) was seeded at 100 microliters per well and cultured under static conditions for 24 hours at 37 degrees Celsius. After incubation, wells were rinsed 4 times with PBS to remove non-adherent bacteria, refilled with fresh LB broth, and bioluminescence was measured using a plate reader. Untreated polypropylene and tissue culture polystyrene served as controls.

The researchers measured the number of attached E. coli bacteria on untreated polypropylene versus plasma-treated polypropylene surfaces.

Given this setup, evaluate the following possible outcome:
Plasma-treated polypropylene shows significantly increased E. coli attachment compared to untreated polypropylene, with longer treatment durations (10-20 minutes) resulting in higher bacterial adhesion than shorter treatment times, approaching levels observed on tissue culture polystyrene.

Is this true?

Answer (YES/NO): NO